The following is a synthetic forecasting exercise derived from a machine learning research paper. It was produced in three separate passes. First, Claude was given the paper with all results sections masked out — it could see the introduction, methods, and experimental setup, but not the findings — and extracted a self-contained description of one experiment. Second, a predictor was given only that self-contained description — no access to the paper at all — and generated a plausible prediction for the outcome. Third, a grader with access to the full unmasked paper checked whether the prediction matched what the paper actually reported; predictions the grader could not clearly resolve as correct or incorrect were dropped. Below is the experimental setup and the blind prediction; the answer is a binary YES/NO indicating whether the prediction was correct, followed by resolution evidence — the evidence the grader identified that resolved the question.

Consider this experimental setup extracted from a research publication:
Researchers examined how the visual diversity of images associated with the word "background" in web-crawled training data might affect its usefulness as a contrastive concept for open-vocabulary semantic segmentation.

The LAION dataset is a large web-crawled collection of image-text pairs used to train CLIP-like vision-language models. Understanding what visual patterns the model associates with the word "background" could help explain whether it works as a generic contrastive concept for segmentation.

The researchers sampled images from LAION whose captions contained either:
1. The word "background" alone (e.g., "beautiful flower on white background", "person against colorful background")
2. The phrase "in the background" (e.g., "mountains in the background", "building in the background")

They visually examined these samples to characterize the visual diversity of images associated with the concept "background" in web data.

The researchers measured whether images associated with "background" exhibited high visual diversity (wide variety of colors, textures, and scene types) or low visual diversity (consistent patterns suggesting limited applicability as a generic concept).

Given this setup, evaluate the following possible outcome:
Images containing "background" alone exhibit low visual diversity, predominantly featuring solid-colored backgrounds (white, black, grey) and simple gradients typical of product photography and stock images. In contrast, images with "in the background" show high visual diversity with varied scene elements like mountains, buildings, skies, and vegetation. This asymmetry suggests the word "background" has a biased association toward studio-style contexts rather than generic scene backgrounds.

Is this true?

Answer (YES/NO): NO